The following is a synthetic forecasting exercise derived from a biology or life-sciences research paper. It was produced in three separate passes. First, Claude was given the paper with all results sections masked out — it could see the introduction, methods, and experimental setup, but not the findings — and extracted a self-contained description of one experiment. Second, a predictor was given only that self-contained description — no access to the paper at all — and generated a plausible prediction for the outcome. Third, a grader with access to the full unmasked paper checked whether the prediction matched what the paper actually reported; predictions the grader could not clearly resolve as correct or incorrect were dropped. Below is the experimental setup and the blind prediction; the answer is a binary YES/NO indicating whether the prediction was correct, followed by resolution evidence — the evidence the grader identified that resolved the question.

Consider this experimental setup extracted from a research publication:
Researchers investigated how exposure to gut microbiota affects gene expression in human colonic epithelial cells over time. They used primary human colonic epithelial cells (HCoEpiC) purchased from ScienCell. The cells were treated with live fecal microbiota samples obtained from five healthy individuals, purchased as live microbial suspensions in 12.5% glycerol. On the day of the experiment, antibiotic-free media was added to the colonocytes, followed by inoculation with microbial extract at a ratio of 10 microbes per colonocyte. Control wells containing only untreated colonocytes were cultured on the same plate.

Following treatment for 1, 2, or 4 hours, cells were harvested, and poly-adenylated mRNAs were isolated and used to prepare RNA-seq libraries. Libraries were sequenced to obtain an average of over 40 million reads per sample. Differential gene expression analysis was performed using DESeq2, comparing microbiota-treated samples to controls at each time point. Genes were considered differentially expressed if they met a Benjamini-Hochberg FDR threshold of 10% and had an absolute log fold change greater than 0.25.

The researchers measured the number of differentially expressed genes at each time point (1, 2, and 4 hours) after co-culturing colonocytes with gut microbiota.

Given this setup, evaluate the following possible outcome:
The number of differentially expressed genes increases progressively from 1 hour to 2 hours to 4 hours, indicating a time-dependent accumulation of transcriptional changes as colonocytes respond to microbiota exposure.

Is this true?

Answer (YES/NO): NO